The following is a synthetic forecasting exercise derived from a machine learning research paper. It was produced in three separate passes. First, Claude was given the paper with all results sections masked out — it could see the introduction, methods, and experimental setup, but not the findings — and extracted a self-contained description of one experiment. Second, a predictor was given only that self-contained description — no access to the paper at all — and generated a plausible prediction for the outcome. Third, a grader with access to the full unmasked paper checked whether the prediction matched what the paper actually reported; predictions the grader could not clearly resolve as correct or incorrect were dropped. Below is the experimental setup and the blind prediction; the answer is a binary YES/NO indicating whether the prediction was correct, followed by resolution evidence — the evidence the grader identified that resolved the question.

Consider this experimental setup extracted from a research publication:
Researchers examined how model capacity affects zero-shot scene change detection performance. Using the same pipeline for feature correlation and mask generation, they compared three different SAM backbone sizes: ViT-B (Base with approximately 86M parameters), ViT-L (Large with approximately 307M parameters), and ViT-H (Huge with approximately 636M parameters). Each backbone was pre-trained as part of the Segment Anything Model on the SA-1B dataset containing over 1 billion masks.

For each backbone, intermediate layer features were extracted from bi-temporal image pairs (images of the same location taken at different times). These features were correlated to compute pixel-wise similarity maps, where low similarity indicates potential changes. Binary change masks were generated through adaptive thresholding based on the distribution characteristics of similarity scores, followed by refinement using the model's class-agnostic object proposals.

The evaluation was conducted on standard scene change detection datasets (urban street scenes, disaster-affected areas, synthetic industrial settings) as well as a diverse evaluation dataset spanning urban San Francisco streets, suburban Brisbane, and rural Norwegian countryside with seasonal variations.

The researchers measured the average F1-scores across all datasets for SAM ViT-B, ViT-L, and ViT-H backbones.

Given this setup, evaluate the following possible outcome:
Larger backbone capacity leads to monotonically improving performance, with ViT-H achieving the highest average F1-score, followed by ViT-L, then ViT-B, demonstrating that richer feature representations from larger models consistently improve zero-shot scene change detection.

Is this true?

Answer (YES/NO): YES